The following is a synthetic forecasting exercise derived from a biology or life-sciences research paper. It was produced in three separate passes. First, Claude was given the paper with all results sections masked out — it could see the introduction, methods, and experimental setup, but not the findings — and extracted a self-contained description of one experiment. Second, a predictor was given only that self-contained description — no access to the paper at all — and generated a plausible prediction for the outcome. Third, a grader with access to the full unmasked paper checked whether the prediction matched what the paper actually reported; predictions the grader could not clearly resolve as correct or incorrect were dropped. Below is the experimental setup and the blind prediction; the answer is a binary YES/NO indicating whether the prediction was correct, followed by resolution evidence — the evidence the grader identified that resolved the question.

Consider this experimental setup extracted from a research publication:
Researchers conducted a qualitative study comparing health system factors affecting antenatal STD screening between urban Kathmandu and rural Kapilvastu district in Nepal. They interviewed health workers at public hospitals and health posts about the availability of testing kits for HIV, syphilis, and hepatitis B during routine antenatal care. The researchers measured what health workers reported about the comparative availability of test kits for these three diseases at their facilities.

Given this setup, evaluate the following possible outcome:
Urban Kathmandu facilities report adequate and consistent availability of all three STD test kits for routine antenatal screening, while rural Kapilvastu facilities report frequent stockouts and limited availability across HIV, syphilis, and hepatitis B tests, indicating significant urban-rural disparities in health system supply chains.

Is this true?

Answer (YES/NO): NO